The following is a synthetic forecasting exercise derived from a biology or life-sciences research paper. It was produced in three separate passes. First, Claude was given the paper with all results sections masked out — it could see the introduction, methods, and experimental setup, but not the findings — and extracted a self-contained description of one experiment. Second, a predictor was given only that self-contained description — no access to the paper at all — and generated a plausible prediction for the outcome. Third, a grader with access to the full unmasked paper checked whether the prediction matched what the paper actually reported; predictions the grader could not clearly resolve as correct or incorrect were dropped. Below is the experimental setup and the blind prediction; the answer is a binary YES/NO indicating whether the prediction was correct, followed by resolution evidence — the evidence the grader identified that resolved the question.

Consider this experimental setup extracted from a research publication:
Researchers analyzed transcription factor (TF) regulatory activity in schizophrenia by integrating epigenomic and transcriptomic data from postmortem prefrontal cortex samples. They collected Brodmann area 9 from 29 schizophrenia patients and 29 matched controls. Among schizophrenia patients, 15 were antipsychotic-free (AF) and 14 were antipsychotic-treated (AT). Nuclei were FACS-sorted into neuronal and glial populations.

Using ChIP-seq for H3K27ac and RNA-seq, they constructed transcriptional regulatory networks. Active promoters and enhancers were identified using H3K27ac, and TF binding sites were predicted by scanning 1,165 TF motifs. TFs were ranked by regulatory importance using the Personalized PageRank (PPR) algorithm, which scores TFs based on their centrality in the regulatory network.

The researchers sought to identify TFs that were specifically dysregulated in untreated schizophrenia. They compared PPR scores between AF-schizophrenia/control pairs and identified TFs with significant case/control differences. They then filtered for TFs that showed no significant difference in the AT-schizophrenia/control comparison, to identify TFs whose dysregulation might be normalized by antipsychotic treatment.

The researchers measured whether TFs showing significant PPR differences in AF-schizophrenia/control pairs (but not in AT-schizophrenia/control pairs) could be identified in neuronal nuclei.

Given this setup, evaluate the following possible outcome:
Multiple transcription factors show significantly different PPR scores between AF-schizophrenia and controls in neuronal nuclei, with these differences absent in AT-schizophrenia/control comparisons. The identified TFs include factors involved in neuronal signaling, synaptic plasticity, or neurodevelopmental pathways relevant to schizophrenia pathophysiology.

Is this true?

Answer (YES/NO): YES